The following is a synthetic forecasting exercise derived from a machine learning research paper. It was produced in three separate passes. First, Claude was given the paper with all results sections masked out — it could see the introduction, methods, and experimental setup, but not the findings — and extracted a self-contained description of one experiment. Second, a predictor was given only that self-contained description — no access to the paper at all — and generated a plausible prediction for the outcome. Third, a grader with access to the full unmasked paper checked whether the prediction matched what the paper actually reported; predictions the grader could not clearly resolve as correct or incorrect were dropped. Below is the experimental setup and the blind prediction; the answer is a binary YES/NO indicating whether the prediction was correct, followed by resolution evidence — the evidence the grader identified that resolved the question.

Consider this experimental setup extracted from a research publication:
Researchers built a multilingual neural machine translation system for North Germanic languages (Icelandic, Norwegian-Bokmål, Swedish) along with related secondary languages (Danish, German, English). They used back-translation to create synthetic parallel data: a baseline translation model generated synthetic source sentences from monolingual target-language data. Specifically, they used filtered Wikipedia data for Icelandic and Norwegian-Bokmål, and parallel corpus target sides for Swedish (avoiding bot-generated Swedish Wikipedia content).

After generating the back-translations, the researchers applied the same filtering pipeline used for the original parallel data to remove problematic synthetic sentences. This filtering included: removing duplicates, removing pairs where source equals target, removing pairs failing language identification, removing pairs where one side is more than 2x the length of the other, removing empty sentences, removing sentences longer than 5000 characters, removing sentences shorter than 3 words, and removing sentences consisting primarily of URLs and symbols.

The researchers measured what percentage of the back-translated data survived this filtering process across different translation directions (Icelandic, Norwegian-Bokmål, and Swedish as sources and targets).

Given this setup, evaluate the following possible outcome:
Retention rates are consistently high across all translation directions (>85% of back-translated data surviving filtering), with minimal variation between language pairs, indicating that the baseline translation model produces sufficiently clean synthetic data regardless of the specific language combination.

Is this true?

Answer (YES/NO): NO